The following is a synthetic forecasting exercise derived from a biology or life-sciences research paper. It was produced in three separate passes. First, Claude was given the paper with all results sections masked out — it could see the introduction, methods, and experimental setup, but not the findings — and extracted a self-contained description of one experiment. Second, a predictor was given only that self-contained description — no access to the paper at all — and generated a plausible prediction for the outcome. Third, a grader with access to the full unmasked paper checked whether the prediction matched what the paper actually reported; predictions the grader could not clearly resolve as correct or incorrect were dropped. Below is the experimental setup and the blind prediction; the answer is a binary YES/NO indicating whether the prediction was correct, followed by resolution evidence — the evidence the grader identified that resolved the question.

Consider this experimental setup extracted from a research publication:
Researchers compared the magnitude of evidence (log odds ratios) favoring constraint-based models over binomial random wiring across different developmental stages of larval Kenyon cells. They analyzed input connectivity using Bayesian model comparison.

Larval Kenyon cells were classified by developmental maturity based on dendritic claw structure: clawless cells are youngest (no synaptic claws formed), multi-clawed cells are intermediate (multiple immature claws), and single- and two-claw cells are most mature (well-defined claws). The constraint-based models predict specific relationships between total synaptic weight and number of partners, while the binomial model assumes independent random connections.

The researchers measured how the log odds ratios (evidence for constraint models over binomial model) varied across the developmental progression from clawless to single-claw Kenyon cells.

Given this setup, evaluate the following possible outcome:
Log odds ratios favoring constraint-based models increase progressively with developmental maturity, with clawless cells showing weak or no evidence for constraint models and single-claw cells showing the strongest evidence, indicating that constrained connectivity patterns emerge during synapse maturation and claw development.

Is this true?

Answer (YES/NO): NO